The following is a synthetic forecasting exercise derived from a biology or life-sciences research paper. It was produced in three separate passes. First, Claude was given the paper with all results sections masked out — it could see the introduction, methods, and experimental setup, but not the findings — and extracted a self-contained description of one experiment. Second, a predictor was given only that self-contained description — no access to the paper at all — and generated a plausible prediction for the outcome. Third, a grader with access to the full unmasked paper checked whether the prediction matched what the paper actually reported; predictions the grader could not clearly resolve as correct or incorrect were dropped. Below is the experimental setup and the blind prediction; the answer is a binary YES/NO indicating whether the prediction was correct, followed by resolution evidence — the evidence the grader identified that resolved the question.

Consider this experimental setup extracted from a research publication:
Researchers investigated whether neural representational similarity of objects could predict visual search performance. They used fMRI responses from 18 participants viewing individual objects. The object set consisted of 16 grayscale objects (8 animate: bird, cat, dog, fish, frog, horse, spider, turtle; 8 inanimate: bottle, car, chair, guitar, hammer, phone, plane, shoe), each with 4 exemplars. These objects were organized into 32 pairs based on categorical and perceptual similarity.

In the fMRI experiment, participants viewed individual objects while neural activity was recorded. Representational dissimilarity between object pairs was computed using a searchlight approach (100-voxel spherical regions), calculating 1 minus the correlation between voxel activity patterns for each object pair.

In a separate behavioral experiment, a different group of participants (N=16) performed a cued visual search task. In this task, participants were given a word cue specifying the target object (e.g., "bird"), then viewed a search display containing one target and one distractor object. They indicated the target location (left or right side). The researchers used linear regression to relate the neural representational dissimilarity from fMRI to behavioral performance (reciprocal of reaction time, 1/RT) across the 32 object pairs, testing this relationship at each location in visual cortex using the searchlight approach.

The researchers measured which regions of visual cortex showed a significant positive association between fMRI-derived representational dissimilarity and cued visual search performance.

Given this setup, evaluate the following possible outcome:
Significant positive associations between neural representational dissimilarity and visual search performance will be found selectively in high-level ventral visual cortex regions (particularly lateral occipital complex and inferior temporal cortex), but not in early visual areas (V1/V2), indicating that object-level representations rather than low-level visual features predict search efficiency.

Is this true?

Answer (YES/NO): NO